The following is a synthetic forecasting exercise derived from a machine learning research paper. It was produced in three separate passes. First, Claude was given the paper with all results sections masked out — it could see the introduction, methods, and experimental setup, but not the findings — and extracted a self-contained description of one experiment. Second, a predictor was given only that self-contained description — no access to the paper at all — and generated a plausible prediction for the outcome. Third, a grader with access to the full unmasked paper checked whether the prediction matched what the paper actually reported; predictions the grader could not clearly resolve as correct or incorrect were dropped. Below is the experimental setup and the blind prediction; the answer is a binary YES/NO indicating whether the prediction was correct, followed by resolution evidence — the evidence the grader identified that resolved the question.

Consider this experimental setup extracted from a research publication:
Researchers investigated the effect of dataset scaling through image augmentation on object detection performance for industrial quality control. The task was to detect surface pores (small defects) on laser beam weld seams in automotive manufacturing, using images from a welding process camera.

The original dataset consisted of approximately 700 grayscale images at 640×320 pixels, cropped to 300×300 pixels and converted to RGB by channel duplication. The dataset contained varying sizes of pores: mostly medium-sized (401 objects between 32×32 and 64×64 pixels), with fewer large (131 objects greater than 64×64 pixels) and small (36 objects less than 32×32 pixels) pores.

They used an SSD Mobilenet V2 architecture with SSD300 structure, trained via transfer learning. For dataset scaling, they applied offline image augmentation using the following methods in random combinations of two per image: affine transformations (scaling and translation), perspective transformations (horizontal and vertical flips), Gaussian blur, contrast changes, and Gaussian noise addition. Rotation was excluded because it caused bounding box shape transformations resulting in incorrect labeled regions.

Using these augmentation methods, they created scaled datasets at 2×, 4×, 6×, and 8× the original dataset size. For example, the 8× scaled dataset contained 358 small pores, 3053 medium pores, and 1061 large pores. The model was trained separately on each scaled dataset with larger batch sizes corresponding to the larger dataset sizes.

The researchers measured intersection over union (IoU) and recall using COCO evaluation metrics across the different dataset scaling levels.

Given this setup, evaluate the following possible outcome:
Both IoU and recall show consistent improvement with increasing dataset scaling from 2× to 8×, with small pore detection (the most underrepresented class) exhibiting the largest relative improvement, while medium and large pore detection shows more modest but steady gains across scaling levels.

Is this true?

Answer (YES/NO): NO